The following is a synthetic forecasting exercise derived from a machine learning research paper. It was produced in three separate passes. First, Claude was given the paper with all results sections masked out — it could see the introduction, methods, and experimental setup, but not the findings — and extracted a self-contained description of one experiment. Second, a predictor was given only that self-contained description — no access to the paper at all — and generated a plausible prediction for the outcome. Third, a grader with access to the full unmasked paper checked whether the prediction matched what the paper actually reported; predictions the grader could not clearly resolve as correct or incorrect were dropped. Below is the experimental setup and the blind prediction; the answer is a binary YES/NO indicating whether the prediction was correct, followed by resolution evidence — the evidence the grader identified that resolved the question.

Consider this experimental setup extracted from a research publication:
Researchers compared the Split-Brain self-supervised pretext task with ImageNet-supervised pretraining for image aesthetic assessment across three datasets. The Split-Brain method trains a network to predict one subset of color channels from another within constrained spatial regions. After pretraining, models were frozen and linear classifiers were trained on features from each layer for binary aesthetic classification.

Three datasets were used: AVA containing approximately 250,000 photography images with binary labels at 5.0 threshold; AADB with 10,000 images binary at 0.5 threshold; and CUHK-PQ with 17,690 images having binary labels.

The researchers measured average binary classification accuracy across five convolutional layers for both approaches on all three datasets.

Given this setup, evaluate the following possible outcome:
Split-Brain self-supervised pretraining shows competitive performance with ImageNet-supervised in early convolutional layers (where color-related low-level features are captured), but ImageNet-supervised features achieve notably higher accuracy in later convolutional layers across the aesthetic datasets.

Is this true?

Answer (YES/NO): NO